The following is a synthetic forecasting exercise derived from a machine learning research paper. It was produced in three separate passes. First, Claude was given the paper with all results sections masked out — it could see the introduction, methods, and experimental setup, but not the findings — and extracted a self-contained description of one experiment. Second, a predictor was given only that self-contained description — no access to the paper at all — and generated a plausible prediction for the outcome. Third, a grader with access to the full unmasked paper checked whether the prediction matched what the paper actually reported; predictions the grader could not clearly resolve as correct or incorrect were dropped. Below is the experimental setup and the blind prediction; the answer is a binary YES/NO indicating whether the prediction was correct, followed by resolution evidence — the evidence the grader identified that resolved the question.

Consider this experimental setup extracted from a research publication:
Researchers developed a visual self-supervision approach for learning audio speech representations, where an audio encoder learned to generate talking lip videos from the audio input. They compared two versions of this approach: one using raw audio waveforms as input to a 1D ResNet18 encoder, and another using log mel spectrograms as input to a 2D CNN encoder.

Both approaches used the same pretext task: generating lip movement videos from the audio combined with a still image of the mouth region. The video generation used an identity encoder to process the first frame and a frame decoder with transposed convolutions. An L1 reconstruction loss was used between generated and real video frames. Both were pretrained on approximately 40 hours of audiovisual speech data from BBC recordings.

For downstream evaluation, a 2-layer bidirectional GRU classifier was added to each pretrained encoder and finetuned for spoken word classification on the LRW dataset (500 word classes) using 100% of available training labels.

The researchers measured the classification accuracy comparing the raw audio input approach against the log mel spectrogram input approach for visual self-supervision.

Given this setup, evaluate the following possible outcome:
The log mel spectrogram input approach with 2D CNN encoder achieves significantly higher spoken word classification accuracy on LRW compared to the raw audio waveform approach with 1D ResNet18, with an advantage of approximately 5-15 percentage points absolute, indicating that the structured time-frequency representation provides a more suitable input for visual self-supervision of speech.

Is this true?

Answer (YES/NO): NO